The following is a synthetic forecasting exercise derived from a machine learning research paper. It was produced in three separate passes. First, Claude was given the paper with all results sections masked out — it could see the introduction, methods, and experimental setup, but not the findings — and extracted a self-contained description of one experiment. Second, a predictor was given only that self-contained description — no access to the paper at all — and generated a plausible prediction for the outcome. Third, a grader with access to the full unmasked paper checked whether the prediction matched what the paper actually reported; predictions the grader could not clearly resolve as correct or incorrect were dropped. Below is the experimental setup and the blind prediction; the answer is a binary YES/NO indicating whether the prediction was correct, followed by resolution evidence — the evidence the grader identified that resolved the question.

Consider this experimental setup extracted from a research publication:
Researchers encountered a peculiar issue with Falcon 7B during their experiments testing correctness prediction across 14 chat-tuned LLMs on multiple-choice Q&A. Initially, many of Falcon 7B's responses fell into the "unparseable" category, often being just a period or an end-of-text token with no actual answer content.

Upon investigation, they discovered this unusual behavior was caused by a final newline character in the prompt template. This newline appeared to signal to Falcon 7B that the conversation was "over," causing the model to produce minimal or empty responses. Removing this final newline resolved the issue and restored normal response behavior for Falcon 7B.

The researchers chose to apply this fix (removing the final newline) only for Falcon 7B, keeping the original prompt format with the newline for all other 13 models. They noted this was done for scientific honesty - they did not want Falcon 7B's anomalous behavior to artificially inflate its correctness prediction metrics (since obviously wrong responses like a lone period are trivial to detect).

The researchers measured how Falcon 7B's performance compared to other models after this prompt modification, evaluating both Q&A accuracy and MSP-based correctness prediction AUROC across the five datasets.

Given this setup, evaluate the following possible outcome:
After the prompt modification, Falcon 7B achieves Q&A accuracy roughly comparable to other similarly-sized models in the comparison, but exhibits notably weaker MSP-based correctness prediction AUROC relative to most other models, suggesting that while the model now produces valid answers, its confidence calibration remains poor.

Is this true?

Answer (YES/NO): NO